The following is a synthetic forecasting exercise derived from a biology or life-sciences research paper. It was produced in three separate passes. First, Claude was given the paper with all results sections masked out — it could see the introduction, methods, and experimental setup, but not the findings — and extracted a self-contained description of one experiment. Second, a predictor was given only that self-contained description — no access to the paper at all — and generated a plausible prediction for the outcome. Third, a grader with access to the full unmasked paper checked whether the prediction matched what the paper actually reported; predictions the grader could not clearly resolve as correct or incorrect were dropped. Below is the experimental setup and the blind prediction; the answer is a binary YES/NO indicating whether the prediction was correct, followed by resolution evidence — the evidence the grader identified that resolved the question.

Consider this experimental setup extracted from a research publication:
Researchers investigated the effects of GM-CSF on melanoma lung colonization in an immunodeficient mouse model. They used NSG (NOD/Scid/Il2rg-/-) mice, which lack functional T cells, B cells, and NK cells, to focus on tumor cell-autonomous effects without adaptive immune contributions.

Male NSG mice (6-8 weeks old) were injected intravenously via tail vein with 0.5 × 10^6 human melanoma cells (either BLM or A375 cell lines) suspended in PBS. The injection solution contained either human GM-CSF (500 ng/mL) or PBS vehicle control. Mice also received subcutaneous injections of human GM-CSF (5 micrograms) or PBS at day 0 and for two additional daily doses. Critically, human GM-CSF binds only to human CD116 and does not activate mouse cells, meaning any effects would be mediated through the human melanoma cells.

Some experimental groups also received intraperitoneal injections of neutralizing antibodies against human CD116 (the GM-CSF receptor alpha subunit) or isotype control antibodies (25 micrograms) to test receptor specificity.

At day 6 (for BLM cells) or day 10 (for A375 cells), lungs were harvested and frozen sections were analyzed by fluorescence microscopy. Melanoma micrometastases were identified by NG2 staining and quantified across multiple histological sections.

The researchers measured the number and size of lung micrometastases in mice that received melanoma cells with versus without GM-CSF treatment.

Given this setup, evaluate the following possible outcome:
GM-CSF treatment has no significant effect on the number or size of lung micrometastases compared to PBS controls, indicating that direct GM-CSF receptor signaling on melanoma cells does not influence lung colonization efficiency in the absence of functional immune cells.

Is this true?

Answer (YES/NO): NO